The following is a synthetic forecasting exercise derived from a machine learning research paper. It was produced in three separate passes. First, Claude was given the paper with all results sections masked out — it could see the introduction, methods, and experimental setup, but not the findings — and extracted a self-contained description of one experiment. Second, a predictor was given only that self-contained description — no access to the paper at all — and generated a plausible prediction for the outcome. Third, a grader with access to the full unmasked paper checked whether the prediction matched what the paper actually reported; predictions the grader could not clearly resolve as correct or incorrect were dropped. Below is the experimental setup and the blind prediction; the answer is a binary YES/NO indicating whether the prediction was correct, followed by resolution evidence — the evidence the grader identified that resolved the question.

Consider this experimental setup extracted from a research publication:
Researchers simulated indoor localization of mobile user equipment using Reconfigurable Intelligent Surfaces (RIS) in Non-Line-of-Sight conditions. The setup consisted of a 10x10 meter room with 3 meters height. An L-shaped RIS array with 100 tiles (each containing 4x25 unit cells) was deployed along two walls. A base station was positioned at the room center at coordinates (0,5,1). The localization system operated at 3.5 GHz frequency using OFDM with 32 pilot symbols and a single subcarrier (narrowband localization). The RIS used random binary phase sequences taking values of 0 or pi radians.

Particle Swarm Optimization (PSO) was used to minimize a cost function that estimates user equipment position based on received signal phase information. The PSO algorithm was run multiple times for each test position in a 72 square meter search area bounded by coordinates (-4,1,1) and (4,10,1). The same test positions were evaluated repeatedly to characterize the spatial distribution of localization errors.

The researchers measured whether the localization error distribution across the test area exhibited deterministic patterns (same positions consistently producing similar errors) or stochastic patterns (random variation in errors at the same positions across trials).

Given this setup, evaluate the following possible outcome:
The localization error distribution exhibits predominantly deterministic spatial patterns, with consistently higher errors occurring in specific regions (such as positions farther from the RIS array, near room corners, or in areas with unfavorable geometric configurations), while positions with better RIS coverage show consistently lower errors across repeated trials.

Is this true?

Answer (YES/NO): YES